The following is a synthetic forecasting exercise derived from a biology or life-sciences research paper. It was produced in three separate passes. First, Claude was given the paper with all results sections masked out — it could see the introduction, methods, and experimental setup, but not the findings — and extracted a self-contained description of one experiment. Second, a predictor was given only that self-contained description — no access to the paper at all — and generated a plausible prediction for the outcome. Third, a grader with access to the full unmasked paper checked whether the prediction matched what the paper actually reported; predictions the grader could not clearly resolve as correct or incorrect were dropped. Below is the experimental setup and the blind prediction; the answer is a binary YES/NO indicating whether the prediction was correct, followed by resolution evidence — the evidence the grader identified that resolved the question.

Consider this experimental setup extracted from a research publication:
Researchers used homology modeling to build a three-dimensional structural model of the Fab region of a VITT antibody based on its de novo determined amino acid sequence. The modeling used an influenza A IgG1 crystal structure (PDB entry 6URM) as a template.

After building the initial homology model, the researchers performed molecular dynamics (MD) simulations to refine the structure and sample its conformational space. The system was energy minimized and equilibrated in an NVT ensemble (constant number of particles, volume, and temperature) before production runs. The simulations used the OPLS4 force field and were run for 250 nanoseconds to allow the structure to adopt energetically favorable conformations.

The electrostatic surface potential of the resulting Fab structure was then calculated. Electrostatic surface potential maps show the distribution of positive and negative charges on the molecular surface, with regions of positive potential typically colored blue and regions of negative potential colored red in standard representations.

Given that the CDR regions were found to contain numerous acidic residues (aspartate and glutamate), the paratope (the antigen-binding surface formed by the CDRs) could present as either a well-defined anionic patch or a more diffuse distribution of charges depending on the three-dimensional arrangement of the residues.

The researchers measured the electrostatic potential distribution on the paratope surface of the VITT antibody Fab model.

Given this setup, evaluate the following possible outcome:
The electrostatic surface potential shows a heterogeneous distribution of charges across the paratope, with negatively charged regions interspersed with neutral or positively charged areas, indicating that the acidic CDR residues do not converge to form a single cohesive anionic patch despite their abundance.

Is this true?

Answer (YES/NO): NO